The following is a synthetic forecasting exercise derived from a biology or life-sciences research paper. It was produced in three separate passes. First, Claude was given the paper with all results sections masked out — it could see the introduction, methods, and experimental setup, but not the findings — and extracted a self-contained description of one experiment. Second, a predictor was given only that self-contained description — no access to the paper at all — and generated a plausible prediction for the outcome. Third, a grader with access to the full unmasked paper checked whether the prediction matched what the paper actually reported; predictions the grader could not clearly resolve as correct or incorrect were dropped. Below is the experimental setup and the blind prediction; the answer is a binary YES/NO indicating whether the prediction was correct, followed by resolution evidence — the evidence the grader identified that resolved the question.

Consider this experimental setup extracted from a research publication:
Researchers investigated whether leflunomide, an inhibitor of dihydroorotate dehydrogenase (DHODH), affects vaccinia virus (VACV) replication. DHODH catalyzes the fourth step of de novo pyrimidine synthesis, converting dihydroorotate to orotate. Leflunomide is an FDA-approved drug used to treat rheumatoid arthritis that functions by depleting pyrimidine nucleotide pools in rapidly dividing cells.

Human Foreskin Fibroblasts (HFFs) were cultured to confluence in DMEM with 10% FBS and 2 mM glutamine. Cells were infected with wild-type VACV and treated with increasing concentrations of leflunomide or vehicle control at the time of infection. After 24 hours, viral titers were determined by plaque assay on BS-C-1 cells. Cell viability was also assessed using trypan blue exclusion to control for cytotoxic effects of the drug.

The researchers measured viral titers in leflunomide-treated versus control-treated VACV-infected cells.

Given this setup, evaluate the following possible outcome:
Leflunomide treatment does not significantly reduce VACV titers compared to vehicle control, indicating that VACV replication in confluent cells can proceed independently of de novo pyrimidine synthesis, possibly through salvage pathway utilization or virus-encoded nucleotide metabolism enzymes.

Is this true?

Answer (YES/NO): NO